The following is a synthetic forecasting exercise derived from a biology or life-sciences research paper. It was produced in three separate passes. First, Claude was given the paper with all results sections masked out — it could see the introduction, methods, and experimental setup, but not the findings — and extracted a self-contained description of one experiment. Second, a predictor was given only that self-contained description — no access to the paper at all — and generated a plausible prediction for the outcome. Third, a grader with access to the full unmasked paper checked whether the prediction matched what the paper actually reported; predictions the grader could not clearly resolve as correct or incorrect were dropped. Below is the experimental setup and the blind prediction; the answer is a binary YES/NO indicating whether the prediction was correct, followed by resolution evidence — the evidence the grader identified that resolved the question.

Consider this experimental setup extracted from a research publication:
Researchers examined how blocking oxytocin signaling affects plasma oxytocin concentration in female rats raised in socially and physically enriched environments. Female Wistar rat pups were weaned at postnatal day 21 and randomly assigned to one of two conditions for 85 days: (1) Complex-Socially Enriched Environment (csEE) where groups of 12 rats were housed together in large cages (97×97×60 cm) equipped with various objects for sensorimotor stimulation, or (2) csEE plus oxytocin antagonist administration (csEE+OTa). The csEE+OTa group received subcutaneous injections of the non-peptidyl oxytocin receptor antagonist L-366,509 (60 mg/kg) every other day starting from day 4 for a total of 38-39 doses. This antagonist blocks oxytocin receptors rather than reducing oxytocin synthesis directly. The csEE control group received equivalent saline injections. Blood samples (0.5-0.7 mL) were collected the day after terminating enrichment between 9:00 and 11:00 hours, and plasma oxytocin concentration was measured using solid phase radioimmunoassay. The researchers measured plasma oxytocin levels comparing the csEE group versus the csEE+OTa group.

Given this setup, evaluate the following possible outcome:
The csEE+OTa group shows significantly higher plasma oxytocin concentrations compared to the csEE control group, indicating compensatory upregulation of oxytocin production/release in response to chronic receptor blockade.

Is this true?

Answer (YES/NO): NO